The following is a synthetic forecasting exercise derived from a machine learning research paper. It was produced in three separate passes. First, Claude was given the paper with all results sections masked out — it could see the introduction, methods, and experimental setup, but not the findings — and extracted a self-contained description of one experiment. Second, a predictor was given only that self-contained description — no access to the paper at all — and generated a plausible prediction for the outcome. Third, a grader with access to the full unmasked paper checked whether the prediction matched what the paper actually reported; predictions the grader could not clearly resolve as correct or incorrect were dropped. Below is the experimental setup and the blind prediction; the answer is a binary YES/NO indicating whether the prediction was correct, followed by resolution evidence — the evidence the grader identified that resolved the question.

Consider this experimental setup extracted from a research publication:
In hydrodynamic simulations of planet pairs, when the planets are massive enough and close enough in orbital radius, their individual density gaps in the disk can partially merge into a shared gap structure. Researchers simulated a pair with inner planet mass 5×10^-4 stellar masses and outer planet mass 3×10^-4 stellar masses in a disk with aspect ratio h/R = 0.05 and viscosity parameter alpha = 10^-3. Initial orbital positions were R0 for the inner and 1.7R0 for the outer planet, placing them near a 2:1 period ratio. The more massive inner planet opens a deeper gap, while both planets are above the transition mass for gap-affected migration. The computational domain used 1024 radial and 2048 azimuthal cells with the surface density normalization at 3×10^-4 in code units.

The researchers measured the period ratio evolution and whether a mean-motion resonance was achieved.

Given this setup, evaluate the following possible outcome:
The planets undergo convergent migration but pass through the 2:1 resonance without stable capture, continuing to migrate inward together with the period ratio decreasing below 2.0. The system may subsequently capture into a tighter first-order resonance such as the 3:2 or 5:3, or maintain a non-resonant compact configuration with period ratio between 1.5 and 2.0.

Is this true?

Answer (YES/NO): YES